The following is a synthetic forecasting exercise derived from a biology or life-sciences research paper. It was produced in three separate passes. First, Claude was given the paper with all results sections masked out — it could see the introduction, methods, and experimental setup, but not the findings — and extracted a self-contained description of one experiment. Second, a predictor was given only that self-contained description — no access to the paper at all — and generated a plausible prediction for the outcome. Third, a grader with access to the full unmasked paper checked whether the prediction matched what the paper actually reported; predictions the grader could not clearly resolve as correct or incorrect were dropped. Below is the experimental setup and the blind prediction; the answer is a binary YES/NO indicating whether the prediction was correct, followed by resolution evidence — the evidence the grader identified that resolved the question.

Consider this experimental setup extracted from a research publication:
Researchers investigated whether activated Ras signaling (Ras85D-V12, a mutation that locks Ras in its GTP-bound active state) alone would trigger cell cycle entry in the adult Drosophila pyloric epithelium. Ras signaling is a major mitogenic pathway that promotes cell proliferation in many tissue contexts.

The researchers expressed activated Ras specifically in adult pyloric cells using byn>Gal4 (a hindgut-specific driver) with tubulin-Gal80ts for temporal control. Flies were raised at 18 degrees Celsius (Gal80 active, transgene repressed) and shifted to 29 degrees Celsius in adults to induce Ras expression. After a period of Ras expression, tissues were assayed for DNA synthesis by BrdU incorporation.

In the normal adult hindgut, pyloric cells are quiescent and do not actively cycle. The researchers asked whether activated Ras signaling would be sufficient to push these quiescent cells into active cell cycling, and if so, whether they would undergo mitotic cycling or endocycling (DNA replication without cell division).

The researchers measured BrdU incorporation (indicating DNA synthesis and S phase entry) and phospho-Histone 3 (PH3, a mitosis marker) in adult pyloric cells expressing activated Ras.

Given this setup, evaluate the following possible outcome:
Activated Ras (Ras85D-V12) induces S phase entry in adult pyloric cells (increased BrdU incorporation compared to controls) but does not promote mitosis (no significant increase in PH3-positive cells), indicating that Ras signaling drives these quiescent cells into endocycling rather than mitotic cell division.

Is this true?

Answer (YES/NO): YES